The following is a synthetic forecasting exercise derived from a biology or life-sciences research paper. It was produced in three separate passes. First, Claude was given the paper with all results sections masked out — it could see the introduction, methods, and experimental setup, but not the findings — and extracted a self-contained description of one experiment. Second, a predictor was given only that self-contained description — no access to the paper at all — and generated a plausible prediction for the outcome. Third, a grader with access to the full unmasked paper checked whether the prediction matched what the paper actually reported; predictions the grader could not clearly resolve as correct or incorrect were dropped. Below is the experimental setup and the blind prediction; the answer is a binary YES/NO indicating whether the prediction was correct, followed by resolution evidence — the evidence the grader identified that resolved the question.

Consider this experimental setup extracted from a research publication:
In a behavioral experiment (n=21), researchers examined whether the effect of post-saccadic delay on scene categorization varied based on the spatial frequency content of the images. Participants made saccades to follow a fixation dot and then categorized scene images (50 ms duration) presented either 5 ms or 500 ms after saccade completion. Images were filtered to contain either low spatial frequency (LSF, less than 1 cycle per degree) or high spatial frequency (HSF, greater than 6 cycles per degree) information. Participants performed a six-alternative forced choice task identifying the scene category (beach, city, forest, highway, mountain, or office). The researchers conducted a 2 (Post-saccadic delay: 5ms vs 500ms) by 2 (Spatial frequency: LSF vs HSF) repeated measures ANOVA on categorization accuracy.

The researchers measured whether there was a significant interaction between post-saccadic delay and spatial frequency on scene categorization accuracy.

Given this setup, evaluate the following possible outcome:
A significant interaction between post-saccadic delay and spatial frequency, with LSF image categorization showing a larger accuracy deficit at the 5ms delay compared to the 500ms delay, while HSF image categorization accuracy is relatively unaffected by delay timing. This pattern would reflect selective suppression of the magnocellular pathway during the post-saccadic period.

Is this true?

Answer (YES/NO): NO